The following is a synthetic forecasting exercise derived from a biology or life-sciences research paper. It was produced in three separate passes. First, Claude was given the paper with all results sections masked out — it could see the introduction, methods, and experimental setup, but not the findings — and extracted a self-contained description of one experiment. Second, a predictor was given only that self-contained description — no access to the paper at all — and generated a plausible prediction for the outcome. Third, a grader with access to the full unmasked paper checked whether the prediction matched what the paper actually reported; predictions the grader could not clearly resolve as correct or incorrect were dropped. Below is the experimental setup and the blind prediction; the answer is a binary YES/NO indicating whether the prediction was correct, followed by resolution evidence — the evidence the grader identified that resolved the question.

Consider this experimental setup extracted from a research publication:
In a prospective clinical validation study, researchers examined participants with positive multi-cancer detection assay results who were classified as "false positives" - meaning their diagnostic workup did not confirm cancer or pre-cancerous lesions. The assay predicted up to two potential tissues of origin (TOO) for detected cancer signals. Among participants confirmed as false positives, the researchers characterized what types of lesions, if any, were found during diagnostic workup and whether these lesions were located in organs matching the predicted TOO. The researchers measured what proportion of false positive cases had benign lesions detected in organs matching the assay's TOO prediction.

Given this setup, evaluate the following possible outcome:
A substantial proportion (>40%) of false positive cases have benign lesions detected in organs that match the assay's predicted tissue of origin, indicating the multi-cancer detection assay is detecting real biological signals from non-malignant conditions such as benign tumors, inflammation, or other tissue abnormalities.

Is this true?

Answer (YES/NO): YES